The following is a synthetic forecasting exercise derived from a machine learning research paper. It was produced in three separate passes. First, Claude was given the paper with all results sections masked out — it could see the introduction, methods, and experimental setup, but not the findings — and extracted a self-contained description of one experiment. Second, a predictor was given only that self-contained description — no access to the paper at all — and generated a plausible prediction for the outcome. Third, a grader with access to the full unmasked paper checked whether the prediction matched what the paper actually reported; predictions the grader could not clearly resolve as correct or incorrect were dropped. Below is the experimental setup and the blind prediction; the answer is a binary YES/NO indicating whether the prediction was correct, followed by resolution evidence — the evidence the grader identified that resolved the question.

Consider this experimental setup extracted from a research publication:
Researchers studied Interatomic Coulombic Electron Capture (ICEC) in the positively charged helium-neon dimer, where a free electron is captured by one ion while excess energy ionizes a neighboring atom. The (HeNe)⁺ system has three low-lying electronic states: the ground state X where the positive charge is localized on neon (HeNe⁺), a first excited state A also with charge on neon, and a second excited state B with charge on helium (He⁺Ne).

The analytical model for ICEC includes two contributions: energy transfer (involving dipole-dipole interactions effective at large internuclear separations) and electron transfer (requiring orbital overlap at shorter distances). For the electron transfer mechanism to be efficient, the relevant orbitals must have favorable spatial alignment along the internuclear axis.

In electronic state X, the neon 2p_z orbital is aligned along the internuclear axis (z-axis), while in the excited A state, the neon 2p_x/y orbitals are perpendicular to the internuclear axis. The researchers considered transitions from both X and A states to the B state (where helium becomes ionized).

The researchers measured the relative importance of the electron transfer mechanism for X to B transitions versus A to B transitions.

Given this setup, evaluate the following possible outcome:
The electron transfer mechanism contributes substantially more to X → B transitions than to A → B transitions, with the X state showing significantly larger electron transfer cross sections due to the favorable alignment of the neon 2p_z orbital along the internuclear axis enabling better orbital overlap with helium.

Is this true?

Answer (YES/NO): YES